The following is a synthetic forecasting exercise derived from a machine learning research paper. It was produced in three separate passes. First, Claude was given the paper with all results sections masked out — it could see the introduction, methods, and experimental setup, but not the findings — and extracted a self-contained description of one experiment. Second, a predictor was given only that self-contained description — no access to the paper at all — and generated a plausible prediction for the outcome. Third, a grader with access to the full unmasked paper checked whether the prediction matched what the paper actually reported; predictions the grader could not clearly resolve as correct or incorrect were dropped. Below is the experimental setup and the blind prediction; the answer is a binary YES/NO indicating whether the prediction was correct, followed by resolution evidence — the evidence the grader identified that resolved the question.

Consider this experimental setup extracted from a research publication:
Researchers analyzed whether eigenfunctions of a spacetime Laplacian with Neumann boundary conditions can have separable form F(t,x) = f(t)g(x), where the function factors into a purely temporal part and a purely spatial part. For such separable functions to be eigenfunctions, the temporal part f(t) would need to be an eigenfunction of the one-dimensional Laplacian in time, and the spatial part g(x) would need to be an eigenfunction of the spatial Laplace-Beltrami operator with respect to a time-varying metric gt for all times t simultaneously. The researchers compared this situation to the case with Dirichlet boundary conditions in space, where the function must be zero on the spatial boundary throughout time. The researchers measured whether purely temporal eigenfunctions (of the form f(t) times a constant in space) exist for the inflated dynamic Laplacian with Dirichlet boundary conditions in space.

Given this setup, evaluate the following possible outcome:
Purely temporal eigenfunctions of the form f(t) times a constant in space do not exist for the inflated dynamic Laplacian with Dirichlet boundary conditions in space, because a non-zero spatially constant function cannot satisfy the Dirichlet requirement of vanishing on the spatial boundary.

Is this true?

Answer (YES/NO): YES